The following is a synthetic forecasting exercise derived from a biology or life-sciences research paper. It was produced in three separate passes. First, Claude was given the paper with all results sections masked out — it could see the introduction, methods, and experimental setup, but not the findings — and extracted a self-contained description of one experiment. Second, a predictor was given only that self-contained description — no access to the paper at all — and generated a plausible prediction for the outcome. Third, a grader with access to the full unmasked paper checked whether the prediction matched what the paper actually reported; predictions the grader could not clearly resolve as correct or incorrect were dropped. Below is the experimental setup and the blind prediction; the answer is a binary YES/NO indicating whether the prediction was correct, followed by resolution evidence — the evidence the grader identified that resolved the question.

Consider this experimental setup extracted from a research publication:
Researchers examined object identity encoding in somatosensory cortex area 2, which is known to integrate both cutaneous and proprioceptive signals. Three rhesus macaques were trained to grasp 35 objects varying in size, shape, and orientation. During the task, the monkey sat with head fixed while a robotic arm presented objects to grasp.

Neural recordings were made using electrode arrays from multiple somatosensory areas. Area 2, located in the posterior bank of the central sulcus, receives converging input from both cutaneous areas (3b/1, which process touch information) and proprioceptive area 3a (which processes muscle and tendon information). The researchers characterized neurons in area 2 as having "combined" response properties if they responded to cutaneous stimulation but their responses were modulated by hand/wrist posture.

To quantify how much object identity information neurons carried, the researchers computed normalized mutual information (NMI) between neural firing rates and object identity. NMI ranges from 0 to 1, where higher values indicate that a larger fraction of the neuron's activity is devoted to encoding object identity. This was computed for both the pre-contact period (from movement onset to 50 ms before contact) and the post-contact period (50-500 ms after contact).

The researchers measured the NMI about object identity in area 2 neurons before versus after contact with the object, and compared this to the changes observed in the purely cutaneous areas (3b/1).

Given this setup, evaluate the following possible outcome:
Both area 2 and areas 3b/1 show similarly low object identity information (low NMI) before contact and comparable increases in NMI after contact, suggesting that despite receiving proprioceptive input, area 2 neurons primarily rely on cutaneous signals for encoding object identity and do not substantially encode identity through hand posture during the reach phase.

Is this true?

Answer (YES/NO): YES